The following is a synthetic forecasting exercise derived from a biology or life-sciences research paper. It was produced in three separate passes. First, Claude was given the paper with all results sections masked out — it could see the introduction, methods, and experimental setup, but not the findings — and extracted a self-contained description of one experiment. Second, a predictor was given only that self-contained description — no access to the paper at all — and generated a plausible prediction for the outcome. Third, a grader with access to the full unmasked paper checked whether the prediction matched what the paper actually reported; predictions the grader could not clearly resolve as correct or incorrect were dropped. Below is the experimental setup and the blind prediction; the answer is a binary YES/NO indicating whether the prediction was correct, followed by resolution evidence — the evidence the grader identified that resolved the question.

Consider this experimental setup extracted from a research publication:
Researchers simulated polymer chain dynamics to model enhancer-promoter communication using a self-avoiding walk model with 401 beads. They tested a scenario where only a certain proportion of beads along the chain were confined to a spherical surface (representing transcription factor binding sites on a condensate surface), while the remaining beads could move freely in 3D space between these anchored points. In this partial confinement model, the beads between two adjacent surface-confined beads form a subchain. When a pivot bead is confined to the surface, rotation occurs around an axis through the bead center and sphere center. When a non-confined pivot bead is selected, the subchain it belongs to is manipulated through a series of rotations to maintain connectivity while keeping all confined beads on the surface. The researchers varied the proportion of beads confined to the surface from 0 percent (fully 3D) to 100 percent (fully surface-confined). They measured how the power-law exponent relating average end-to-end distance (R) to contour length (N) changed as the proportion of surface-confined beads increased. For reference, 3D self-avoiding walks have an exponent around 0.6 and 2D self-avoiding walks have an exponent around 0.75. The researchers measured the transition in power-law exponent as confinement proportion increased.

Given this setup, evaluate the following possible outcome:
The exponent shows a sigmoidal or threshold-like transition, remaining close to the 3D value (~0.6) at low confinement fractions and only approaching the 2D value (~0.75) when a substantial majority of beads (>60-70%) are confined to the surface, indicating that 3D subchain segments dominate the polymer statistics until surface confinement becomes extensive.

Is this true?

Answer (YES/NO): NO